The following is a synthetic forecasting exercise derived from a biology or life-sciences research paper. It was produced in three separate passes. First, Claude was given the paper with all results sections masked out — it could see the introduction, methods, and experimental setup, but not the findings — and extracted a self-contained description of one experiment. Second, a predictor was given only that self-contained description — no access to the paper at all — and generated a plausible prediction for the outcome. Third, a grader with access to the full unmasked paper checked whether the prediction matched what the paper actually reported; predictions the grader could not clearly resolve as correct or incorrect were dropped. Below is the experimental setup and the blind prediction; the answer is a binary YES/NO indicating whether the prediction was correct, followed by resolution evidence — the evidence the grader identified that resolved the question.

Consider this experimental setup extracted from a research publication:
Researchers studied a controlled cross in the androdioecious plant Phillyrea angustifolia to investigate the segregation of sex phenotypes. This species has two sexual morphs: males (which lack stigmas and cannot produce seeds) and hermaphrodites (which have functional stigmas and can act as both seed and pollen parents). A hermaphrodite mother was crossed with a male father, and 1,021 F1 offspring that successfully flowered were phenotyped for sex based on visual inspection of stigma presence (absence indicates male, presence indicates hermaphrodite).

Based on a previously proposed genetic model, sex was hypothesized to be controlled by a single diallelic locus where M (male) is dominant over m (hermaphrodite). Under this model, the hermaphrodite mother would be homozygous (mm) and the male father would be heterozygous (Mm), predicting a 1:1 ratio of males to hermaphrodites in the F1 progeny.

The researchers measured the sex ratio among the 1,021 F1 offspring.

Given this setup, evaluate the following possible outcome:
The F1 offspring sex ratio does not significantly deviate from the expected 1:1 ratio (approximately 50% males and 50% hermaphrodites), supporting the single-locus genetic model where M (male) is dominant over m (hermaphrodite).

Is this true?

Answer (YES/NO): NO